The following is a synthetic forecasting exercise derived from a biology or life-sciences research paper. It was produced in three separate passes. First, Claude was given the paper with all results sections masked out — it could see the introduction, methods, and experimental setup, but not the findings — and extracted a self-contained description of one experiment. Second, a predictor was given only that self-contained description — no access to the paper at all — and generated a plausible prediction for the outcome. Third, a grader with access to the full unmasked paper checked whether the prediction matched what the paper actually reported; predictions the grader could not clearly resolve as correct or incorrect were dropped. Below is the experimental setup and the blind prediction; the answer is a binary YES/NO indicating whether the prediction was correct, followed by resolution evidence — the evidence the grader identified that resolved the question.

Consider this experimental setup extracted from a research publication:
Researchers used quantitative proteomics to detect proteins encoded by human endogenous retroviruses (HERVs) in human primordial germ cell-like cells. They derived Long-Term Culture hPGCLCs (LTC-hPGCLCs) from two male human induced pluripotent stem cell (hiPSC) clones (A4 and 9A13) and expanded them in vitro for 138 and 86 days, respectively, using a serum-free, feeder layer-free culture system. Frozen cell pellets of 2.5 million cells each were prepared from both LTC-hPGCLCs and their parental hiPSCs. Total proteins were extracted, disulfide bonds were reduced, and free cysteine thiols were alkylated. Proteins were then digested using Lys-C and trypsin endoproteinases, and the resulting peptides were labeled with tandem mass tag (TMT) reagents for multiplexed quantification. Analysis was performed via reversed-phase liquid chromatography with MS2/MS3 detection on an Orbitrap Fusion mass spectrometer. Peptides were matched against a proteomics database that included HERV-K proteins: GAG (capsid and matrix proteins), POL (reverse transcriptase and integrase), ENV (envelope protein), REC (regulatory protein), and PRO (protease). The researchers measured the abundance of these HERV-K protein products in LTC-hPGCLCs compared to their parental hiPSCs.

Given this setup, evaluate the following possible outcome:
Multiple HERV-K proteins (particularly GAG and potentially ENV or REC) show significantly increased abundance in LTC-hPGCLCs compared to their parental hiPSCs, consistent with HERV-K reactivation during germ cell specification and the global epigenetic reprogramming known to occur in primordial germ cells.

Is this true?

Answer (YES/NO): YES